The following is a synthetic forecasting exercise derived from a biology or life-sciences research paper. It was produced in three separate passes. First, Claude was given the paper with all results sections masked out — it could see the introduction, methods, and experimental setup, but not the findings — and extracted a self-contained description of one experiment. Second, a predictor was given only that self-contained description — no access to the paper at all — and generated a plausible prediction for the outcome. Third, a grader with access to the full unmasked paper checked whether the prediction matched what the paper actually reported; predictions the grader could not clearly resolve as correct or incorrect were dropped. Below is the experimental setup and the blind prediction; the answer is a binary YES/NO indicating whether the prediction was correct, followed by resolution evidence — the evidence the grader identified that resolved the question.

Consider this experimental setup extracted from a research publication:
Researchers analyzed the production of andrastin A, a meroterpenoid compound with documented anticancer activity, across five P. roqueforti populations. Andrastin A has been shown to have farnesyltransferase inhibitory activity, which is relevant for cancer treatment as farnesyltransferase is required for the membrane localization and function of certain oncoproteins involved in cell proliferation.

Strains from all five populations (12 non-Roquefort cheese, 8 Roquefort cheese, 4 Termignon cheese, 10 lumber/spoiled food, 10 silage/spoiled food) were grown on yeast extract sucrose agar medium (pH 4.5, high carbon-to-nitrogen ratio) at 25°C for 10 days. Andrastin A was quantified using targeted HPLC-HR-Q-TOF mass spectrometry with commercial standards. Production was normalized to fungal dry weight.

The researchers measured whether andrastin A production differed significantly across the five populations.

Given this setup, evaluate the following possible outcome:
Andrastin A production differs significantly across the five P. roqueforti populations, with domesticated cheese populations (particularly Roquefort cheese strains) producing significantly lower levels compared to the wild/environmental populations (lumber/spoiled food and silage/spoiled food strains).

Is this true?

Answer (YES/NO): NO